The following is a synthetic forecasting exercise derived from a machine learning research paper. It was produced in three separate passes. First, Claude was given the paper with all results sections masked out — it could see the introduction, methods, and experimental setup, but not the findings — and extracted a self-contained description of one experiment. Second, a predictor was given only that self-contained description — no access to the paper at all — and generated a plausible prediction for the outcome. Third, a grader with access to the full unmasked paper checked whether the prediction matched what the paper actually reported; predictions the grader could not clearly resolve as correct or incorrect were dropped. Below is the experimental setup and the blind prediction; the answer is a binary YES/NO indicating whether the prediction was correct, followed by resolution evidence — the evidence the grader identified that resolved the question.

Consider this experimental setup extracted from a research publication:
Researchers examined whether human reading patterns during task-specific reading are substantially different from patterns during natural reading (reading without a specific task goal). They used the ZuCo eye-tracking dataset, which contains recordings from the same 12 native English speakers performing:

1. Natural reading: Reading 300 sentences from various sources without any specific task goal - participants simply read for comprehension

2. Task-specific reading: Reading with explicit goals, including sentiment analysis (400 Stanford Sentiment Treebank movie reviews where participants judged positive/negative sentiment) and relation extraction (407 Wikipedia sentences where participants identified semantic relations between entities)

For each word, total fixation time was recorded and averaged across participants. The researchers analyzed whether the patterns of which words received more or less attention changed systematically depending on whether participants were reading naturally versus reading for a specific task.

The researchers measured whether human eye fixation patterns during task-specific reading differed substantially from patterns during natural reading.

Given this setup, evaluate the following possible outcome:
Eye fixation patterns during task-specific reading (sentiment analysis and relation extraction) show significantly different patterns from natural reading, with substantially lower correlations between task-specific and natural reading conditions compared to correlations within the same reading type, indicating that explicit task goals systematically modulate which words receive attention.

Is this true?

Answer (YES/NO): NO